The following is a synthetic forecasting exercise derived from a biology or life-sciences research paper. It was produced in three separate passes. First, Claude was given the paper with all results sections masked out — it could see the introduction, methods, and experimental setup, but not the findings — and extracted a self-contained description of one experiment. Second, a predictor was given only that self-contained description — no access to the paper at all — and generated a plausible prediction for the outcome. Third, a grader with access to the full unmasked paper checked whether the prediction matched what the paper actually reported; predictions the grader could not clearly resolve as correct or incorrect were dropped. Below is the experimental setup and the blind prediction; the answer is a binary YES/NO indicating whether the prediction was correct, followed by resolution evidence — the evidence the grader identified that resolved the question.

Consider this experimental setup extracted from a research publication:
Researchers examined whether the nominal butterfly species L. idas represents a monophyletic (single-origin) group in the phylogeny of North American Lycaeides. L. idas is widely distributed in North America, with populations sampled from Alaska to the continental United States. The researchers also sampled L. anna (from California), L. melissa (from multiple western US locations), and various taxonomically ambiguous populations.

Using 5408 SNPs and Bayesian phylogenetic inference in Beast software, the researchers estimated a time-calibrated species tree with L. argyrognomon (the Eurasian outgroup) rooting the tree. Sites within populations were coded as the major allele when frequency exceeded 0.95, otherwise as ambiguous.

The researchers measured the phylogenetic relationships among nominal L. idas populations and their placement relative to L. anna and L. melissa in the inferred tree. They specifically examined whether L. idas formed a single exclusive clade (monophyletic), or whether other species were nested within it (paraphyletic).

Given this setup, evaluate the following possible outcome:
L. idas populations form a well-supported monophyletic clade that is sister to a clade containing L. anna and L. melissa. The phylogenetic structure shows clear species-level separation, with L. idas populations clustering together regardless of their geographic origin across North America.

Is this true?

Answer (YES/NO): NO